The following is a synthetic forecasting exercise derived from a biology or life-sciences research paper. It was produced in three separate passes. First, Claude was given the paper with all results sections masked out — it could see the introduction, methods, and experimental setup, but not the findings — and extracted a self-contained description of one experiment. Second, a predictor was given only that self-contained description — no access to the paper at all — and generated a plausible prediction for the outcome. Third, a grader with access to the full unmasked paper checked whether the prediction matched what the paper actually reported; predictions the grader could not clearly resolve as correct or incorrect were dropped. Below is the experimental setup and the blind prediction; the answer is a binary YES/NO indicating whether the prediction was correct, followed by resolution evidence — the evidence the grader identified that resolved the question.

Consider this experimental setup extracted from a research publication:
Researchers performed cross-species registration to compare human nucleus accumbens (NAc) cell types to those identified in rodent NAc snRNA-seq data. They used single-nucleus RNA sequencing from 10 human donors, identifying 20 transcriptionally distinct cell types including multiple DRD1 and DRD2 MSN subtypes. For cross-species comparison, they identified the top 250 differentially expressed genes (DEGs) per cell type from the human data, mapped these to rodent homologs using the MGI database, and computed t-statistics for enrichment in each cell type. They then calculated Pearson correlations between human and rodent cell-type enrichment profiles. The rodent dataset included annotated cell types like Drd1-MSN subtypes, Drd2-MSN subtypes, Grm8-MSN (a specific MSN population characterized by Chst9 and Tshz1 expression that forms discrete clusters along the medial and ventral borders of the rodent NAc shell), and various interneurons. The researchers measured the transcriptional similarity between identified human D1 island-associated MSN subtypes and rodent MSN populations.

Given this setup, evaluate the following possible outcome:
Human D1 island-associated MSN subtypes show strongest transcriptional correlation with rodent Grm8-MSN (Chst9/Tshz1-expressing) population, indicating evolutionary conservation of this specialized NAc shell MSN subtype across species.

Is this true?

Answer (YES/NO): YES